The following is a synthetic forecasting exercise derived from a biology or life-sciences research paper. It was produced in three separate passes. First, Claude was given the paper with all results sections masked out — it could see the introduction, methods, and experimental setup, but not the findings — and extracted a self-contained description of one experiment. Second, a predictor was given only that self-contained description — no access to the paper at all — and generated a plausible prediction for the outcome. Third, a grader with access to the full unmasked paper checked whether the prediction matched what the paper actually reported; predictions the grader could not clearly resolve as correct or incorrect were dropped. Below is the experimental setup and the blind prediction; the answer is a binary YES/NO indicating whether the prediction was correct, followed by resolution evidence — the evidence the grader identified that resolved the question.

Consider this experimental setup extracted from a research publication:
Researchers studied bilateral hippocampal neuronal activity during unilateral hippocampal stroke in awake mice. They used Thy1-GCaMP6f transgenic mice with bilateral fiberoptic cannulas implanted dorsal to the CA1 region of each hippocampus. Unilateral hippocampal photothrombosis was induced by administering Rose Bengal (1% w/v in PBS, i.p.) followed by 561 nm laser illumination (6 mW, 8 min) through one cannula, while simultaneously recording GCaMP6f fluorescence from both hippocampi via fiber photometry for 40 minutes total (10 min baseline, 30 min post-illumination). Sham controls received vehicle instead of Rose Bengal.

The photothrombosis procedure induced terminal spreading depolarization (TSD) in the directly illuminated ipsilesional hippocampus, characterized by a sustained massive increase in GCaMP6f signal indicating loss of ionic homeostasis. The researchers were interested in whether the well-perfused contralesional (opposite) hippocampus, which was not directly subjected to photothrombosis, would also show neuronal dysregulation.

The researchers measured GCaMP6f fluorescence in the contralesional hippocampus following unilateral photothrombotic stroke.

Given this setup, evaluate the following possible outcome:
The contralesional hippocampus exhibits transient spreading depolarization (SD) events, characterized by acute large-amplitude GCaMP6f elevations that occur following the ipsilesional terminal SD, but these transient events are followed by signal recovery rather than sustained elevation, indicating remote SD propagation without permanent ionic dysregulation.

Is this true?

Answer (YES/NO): YES